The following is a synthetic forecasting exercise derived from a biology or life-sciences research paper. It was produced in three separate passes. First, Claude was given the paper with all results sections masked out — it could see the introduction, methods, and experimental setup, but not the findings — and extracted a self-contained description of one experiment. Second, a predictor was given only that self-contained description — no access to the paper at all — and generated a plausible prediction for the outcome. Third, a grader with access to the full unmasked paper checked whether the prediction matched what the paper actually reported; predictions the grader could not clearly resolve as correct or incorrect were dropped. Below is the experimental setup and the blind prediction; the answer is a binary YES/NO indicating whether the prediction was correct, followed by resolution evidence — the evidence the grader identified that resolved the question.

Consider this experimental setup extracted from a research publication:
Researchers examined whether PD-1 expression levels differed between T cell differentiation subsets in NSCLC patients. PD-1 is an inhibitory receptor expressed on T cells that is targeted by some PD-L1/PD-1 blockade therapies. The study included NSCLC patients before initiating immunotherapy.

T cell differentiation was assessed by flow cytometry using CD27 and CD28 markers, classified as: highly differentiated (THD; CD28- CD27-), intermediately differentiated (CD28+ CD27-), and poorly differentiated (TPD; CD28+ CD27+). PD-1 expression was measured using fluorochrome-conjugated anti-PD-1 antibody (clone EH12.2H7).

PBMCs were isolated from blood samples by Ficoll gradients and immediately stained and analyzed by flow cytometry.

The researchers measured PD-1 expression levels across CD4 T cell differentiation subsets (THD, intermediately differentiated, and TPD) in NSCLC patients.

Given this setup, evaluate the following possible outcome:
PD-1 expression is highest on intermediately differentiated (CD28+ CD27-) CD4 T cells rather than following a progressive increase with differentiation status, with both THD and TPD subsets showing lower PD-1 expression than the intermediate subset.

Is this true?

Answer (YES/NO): NO